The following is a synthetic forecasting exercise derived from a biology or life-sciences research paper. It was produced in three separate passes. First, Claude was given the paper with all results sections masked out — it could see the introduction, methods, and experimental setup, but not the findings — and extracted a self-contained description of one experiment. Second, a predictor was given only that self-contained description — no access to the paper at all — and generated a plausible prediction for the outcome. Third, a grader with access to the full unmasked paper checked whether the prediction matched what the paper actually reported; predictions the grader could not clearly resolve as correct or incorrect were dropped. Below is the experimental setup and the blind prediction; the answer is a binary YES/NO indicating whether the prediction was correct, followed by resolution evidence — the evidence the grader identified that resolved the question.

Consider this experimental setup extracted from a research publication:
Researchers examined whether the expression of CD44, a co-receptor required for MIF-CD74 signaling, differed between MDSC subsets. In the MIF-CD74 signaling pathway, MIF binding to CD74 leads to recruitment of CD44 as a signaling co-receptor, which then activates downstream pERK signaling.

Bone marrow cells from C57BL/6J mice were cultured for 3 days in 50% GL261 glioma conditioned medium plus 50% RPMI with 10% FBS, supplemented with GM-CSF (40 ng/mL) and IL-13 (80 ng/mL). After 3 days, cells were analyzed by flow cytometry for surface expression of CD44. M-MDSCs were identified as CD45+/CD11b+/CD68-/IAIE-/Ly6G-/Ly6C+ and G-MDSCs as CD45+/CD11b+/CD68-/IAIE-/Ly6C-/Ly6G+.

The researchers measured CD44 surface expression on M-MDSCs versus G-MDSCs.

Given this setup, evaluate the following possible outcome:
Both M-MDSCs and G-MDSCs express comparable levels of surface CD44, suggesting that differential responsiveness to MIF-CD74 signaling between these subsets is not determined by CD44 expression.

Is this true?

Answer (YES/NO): NO